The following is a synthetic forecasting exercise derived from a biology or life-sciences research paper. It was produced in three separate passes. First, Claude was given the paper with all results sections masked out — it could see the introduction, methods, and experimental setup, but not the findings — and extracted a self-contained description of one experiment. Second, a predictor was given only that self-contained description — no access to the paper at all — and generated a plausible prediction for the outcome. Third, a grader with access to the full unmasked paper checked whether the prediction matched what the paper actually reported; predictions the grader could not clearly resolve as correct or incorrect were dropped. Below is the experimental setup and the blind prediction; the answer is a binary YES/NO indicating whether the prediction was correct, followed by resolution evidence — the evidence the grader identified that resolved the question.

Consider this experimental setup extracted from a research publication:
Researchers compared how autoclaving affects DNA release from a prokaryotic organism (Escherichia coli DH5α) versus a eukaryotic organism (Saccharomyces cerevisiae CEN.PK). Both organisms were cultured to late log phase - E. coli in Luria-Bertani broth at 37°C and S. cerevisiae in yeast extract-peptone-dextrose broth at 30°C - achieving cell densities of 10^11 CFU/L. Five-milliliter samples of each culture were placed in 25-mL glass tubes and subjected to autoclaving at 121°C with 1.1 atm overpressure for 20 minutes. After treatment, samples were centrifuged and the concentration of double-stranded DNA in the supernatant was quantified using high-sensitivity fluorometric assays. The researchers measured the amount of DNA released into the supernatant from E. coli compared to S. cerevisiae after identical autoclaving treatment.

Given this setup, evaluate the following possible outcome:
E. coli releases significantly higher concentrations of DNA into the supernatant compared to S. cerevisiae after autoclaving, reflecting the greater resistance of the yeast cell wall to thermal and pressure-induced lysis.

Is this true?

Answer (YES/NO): NO